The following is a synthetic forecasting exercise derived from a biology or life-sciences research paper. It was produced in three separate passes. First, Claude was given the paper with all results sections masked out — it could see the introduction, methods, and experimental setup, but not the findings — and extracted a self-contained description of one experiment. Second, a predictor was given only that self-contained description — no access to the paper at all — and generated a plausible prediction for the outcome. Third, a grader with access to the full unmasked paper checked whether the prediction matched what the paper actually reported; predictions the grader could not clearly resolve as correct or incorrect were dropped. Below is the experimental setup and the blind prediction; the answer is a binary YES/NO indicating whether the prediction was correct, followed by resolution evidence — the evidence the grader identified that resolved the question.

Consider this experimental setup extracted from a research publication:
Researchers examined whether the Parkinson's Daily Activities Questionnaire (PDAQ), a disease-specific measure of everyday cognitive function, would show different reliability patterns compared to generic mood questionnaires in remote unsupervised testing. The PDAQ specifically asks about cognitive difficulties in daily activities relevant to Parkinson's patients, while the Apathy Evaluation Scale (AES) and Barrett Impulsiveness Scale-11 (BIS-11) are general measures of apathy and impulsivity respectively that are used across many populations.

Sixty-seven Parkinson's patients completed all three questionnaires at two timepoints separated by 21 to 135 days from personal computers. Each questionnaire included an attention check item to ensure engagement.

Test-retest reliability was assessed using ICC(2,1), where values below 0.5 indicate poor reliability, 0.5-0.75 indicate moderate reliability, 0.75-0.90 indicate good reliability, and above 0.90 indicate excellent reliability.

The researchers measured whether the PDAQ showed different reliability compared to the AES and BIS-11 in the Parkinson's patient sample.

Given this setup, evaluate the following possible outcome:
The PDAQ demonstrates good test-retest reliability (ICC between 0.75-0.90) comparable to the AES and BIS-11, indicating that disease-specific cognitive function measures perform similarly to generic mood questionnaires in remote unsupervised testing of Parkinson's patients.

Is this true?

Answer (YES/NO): YES